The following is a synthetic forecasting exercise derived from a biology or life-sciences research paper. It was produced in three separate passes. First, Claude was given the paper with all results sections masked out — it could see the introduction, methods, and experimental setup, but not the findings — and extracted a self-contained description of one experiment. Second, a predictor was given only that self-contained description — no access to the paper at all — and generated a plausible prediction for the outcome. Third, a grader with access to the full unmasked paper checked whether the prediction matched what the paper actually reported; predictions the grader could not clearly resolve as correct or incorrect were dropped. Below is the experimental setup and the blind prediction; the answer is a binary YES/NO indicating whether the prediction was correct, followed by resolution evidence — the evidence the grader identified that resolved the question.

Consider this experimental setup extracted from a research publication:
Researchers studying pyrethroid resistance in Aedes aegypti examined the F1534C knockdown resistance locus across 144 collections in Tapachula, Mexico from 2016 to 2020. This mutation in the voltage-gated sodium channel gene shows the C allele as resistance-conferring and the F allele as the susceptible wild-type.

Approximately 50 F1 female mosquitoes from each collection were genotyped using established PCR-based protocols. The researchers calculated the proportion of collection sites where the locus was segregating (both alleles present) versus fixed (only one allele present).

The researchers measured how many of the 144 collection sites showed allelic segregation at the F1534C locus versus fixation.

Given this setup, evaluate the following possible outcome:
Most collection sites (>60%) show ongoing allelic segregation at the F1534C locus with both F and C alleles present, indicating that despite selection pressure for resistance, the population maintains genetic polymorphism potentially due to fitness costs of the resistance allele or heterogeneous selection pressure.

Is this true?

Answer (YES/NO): YES